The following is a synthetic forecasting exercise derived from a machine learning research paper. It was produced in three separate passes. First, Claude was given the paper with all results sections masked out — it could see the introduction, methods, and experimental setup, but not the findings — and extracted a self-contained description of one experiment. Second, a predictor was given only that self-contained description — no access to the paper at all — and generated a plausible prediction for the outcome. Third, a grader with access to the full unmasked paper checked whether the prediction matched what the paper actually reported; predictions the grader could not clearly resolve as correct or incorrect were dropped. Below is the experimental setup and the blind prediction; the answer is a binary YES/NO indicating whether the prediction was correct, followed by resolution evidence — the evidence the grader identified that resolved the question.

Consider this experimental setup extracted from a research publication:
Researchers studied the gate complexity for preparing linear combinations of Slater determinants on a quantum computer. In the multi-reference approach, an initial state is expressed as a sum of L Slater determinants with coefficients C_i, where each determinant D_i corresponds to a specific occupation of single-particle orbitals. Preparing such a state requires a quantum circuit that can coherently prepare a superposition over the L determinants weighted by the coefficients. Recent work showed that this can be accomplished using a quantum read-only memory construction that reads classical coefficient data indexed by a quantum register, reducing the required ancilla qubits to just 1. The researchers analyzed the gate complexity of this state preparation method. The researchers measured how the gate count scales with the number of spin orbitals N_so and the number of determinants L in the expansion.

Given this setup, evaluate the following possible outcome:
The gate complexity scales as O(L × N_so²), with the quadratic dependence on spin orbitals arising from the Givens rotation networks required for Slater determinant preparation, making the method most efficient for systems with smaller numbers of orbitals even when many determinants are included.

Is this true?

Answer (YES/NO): NO